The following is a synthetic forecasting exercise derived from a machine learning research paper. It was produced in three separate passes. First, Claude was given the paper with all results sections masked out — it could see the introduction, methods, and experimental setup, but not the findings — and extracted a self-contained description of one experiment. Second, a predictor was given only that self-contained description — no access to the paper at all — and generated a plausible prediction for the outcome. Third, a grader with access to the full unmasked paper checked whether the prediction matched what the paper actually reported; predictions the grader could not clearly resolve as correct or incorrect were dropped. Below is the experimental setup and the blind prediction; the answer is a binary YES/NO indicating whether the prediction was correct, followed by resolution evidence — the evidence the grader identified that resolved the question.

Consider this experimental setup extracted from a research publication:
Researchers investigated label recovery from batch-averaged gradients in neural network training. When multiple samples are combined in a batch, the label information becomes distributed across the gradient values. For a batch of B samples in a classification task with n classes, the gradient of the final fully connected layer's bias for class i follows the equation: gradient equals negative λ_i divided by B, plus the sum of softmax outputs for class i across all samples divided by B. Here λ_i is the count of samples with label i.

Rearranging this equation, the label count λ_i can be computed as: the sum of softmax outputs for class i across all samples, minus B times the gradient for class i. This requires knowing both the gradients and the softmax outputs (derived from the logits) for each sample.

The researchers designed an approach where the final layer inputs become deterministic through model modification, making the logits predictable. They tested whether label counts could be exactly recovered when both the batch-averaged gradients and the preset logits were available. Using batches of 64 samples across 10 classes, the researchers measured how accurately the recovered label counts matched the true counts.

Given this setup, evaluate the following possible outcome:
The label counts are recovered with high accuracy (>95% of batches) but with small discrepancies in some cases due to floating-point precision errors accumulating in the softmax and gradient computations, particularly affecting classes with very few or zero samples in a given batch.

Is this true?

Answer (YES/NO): NO